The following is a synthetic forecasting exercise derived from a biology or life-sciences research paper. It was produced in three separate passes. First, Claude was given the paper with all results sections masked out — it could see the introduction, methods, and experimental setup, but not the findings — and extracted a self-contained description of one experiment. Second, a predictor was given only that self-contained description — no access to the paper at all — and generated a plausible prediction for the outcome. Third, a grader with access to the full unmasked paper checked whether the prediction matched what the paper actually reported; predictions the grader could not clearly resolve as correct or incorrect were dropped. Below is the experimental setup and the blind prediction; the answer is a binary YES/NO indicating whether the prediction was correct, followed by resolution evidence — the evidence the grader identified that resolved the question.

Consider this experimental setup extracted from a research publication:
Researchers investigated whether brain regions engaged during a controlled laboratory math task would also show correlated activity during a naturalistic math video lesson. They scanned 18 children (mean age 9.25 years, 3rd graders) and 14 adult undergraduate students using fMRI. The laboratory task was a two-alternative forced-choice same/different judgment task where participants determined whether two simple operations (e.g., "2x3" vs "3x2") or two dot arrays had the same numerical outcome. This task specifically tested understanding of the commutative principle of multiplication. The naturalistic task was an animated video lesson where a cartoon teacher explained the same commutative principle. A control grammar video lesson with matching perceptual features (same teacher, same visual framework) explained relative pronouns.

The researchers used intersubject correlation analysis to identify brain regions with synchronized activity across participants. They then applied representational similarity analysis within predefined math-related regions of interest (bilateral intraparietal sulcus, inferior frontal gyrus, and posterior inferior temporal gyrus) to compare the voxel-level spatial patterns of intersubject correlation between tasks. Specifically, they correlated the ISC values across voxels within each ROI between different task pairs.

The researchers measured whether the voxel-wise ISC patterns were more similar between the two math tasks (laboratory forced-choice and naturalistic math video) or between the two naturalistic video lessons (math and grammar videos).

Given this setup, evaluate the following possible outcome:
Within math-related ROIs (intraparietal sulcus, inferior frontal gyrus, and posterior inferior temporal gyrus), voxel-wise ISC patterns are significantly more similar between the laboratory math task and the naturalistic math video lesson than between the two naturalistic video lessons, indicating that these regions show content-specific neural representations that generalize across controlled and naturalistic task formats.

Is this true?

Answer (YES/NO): NO